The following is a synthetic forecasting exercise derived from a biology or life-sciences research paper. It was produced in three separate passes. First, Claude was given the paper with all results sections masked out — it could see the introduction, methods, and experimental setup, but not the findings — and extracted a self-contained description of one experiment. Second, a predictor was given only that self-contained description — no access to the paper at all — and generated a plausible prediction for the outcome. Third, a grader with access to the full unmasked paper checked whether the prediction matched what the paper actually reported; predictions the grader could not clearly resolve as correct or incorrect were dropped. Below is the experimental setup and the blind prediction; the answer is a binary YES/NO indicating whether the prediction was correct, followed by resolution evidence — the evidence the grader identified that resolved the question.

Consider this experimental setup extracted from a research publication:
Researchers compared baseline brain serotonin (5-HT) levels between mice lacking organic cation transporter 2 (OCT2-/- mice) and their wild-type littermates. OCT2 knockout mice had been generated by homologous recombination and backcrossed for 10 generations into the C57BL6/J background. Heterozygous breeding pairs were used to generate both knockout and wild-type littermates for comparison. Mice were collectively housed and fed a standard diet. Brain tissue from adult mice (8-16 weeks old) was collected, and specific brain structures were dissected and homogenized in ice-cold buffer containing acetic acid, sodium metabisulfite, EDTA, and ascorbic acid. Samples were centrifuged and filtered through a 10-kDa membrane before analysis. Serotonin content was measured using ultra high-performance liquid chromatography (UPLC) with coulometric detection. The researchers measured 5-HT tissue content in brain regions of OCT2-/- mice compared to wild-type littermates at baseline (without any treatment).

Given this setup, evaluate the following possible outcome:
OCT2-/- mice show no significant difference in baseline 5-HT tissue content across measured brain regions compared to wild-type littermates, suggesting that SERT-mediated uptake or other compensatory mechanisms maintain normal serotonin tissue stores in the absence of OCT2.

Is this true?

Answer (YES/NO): NO